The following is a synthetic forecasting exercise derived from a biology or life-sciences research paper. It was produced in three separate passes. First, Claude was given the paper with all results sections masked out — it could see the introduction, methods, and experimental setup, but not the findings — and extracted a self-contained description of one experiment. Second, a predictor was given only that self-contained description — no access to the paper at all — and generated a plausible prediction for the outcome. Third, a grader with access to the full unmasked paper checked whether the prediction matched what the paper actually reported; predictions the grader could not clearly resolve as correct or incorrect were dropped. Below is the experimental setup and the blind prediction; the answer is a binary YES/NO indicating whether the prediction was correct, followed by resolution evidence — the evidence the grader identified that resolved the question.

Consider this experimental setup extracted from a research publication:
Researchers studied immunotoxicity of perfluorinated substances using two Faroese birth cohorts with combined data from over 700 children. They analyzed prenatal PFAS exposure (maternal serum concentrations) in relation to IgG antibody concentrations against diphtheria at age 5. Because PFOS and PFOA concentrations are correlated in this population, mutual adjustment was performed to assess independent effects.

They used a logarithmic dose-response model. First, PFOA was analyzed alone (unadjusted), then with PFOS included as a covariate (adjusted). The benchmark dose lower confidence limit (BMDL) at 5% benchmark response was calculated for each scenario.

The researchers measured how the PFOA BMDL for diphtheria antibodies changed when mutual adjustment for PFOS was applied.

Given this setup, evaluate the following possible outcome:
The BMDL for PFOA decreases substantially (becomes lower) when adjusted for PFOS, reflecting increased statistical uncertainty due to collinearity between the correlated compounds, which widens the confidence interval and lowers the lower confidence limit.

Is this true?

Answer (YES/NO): NO